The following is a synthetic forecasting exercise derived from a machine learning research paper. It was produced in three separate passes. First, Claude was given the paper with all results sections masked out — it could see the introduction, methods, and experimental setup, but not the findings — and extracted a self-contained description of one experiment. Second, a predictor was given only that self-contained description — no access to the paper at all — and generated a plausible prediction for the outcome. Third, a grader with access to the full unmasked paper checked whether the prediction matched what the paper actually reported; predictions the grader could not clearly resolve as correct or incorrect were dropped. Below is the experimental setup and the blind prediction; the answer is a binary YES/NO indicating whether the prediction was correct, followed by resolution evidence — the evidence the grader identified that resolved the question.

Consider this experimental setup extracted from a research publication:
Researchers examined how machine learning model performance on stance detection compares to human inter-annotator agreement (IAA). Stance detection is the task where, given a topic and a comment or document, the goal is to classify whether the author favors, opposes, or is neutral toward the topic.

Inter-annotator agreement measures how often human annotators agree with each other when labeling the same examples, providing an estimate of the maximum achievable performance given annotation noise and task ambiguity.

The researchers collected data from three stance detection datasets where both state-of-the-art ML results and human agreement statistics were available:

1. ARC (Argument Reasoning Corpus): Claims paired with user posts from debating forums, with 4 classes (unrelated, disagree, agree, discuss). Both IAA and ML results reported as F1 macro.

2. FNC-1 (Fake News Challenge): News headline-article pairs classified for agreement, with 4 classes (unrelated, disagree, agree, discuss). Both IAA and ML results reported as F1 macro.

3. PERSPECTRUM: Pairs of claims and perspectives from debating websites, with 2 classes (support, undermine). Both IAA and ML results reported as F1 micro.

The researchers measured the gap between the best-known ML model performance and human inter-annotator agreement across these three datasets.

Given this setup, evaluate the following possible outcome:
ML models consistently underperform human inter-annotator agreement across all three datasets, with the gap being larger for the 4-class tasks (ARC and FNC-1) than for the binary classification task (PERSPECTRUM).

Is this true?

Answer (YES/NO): NO